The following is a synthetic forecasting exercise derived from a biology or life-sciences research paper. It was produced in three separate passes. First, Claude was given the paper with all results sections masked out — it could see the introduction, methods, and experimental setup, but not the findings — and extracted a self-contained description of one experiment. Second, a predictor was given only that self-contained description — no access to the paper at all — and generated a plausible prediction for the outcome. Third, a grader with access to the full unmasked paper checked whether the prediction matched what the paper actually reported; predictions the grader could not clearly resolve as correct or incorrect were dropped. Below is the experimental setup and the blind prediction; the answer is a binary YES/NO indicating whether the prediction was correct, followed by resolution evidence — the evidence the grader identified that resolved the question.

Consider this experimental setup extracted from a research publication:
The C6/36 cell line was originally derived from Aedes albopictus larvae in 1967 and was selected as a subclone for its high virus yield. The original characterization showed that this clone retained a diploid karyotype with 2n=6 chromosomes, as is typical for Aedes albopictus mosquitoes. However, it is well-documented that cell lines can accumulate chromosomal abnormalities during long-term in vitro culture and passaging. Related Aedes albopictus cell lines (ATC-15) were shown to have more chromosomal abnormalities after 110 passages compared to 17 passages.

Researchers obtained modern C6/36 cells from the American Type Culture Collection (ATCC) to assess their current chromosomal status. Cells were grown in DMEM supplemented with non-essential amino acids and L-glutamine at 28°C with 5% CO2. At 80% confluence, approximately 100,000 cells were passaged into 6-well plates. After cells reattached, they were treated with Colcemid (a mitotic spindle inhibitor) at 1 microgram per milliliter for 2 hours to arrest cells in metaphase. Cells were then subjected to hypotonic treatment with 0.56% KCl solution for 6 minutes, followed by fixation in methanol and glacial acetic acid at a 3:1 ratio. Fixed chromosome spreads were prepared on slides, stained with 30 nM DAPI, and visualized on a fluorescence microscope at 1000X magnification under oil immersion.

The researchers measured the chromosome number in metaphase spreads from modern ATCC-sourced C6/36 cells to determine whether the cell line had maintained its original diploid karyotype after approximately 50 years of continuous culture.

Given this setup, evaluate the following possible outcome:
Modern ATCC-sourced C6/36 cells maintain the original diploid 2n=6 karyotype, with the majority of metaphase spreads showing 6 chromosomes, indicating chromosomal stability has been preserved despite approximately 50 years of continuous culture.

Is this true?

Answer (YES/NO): NO